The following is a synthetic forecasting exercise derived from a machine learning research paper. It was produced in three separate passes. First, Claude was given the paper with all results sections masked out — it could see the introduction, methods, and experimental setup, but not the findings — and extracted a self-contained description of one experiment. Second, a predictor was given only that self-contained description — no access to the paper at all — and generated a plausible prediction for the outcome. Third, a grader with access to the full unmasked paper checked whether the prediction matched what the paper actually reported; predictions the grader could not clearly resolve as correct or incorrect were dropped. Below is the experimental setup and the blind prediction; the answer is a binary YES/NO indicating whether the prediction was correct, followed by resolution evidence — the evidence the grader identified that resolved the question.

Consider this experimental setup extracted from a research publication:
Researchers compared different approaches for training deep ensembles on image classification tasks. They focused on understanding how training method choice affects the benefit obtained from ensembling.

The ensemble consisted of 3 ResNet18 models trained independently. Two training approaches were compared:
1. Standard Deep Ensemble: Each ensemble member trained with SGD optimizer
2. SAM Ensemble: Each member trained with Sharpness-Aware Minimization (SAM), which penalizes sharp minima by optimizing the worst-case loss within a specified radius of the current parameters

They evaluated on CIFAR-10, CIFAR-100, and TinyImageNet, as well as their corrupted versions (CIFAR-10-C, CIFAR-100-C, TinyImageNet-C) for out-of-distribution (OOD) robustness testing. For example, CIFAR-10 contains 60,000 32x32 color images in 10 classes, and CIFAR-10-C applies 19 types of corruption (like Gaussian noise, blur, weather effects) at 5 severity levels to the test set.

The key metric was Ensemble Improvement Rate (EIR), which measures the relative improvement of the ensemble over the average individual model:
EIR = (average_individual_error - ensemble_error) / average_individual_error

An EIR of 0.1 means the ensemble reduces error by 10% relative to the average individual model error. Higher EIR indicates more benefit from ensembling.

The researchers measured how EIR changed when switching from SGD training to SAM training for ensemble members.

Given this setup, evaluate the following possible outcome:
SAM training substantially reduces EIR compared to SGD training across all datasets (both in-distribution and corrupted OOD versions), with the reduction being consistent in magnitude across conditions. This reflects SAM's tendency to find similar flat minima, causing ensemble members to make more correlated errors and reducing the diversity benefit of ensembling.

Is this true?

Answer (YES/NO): NO